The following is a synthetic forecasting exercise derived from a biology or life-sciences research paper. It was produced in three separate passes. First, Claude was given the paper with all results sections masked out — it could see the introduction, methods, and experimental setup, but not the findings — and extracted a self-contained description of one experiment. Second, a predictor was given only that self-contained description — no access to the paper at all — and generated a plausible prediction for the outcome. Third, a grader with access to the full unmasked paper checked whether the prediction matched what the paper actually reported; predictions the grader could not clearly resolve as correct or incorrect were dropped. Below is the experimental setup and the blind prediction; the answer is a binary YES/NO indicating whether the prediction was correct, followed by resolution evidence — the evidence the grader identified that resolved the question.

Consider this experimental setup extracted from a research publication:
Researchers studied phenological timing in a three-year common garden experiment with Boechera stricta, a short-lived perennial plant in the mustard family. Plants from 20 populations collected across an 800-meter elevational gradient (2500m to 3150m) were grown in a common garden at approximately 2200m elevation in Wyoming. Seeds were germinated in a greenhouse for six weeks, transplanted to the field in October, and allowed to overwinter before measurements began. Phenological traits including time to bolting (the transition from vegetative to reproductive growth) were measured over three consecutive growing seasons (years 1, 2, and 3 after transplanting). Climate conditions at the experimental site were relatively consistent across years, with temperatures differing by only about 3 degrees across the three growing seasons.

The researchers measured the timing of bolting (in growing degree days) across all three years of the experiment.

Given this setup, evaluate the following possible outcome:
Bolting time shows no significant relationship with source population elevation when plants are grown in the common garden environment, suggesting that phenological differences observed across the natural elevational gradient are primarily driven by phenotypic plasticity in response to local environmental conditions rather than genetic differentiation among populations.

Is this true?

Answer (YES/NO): NO